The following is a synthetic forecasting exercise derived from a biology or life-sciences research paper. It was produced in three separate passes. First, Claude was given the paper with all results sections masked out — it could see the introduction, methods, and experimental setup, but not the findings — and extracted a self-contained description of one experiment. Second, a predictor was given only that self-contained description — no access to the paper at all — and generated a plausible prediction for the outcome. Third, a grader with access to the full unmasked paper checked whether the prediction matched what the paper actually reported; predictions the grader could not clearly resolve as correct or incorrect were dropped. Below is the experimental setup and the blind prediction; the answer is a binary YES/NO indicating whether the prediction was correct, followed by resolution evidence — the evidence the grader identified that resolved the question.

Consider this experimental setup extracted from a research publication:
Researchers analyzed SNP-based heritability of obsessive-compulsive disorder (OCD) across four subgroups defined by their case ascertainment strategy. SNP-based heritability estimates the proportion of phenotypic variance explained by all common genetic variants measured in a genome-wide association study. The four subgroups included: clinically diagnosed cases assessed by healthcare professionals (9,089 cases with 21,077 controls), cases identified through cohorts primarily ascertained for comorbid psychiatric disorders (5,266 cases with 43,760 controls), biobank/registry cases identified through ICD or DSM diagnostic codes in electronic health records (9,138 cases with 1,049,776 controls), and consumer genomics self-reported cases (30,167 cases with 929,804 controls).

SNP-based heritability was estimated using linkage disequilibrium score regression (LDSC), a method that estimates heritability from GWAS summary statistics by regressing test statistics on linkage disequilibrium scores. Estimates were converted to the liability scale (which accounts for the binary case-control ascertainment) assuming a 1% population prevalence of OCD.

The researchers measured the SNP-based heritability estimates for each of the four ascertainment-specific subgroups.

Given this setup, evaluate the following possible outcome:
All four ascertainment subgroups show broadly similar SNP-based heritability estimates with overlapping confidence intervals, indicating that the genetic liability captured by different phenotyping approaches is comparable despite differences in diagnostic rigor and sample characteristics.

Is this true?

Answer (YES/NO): NO